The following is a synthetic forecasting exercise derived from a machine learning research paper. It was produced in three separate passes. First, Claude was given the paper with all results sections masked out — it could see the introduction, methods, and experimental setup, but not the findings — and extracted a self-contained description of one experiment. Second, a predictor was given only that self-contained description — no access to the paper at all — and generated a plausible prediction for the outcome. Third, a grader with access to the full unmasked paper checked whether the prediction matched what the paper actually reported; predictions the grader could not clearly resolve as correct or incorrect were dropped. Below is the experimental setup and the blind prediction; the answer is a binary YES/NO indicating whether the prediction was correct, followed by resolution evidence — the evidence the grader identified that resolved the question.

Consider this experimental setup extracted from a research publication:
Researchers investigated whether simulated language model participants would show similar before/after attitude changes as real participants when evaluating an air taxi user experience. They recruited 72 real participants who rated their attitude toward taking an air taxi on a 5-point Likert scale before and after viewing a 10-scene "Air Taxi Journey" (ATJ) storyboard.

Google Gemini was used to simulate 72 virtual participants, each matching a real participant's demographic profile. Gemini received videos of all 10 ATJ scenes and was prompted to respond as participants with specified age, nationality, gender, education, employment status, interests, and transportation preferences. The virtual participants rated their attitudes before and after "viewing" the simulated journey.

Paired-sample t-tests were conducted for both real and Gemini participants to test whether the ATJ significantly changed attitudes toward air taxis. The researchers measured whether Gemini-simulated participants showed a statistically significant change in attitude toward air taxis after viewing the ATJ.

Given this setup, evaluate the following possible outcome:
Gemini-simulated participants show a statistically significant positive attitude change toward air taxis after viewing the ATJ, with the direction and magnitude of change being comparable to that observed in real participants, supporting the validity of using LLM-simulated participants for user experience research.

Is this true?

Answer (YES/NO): NO